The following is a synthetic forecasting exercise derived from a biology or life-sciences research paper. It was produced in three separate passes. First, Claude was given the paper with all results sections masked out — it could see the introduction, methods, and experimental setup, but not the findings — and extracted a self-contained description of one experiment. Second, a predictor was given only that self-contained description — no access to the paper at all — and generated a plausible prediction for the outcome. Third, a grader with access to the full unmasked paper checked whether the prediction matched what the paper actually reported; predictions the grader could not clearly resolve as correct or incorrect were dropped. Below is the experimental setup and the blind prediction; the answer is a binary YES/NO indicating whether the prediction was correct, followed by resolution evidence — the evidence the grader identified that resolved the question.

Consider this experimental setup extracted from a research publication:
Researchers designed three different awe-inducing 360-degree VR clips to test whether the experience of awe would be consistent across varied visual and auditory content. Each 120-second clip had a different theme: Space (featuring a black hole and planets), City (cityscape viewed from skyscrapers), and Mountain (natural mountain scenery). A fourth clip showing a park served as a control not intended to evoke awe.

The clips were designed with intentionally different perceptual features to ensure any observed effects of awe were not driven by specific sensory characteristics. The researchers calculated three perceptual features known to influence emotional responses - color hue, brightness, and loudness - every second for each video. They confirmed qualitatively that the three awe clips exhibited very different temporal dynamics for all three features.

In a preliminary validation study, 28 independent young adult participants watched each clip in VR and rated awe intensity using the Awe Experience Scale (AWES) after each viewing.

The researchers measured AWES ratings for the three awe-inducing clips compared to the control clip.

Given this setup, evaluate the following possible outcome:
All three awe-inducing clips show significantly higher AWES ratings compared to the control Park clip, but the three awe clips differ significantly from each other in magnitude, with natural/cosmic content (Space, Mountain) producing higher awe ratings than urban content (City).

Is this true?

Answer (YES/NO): NO